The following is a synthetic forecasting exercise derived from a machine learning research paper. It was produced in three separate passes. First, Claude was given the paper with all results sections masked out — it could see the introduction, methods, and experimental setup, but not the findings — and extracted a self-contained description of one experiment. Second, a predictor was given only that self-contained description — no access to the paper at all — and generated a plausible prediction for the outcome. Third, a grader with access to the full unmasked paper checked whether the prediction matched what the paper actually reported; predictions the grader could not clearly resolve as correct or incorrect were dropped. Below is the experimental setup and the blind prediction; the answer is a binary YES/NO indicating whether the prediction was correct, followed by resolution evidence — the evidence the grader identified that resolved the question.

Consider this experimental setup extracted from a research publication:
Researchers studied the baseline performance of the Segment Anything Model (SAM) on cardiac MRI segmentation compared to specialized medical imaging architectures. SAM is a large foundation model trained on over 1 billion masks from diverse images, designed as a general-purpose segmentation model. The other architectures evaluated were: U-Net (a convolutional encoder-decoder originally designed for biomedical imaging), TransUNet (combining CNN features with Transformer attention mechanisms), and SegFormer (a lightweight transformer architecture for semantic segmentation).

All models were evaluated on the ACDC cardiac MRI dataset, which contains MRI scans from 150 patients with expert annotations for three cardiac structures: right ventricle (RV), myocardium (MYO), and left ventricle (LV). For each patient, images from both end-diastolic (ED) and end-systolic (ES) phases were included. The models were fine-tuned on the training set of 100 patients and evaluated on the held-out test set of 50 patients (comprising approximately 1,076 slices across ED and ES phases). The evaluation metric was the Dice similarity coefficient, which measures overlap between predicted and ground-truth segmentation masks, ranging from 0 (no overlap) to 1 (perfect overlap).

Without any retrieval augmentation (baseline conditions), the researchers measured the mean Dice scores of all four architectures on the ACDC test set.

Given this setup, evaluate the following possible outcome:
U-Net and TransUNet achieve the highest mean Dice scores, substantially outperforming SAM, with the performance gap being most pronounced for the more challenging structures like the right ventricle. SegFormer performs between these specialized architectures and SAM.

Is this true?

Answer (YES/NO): NO